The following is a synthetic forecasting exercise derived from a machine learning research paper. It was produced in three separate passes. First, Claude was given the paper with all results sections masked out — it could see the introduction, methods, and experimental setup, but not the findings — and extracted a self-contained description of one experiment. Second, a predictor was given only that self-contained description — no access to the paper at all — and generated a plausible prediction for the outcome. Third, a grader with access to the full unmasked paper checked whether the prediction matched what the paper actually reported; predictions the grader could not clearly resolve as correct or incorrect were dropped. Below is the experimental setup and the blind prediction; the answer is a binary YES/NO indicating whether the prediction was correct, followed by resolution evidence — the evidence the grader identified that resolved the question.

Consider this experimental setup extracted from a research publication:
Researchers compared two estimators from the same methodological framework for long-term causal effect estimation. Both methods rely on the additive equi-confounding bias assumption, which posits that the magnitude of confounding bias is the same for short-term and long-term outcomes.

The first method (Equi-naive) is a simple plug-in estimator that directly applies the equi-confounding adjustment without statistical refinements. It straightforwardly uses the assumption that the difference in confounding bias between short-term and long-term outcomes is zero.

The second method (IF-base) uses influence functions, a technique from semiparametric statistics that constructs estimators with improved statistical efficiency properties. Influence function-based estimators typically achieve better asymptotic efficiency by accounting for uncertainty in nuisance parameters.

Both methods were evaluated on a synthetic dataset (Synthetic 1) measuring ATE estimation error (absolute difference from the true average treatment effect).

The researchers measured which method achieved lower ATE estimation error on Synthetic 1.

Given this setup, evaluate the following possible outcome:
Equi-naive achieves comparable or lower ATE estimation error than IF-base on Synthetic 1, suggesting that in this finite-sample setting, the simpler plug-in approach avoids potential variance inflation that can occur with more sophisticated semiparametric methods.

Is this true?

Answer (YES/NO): YES